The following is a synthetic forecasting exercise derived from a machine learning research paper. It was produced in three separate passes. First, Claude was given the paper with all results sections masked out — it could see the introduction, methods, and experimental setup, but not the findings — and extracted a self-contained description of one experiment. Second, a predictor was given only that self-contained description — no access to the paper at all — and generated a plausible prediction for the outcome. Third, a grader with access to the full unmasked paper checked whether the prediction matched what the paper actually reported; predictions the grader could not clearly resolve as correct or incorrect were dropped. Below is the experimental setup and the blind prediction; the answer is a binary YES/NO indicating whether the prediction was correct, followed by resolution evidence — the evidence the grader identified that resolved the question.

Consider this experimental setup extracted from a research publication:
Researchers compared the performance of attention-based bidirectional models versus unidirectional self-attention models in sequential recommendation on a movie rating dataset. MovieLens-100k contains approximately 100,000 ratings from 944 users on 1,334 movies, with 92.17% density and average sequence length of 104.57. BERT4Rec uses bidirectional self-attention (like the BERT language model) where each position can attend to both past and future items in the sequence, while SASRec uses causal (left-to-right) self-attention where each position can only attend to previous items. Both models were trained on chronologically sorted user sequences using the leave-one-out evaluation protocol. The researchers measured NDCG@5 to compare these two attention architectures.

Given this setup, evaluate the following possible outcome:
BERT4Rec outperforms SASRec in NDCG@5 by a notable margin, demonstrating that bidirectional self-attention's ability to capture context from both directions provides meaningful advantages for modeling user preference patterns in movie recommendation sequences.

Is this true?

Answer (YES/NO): NO